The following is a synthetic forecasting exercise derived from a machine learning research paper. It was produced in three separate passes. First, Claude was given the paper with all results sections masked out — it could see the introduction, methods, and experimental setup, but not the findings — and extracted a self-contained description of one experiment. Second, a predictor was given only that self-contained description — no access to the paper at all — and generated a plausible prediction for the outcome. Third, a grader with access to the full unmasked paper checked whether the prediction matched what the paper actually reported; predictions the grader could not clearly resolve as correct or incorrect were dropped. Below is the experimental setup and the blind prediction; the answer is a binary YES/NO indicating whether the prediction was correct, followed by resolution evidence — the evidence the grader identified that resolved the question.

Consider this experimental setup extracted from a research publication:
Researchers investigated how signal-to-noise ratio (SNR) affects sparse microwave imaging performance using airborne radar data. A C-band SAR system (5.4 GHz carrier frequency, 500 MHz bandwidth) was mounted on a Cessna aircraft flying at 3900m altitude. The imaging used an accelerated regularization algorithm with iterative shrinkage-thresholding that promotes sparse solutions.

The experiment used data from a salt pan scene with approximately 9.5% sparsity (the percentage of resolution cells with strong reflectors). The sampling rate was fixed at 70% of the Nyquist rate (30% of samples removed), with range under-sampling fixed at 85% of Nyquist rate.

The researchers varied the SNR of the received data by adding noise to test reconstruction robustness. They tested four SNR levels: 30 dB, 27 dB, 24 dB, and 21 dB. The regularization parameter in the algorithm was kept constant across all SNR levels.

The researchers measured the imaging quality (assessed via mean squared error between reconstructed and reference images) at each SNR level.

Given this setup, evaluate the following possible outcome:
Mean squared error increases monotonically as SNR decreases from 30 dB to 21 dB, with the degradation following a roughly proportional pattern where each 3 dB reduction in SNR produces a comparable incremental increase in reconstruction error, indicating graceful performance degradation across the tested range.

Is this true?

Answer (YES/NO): NO